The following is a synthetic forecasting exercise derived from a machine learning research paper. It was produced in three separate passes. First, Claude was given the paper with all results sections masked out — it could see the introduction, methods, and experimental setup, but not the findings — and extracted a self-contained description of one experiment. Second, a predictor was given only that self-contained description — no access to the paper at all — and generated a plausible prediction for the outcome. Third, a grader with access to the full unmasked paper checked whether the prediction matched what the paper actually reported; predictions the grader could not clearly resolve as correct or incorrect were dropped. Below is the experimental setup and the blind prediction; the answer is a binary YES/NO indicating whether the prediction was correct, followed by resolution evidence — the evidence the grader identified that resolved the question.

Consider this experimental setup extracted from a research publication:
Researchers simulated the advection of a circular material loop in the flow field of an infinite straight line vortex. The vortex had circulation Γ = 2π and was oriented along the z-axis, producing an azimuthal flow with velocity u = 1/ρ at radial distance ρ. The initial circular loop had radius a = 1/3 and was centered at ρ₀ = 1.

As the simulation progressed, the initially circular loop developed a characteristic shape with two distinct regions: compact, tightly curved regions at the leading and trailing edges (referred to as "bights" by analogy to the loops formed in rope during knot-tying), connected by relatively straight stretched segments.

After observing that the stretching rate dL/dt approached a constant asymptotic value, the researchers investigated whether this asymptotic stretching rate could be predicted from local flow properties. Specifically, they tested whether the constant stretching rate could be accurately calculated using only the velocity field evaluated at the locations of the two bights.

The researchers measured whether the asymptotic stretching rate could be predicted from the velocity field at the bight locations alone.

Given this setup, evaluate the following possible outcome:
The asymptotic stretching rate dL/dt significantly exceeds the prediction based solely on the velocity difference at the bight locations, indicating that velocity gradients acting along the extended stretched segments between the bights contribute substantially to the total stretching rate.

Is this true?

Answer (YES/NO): NO